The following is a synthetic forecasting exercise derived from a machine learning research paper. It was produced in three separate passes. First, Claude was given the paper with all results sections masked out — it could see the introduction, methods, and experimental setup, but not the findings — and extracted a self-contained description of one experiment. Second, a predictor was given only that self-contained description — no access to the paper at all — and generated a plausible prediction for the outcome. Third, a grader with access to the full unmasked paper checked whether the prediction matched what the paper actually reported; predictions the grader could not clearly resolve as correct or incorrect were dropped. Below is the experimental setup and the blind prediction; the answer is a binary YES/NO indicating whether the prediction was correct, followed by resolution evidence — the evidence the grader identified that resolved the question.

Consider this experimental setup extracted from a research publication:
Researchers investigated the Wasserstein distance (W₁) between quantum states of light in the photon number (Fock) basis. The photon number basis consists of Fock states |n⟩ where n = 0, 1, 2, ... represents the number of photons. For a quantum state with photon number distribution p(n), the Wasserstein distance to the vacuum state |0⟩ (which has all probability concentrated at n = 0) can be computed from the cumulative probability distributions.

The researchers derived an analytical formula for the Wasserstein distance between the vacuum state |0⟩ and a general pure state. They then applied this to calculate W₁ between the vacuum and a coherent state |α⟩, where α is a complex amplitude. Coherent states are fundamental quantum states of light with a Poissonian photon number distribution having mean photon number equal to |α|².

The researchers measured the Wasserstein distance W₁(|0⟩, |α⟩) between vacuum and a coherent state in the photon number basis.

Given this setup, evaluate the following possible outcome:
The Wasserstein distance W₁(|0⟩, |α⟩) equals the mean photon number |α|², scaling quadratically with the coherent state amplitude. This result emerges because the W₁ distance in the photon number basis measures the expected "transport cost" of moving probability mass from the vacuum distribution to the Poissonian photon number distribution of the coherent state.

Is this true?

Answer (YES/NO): YES